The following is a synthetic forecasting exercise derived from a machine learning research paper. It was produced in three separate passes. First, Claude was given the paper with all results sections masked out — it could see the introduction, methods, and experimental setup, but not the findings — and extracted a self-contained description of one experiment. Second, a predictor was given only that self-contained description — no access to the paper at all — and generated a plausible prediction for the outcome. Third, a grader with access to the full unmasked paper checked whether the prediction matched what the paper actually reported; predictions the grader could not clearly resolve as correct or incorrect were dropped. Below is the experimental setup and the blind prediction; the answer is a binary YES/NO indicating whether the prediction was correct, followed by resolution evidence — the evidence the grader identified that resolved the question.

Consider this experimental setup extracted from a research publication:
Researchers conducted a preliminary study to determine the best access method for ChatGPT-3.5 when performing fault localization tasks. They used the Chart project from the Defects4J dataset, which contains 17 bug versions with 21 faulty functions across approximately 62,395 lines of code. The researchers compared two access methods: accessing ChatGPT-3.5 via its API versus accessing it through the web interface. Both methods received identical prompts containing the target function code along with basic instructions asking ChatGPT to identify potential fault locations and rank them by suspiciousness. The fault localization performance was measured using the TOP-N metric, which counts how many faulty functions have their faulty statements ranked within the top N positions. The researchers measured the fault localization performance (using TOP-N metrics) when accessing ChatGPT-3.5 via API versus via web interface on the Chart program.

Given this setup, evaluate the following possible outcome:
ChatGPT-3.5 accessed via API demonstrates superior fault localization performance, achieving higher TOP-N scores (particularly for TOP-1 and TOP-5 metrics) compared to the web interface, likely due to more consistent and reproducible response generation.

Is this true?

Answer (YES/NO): NO